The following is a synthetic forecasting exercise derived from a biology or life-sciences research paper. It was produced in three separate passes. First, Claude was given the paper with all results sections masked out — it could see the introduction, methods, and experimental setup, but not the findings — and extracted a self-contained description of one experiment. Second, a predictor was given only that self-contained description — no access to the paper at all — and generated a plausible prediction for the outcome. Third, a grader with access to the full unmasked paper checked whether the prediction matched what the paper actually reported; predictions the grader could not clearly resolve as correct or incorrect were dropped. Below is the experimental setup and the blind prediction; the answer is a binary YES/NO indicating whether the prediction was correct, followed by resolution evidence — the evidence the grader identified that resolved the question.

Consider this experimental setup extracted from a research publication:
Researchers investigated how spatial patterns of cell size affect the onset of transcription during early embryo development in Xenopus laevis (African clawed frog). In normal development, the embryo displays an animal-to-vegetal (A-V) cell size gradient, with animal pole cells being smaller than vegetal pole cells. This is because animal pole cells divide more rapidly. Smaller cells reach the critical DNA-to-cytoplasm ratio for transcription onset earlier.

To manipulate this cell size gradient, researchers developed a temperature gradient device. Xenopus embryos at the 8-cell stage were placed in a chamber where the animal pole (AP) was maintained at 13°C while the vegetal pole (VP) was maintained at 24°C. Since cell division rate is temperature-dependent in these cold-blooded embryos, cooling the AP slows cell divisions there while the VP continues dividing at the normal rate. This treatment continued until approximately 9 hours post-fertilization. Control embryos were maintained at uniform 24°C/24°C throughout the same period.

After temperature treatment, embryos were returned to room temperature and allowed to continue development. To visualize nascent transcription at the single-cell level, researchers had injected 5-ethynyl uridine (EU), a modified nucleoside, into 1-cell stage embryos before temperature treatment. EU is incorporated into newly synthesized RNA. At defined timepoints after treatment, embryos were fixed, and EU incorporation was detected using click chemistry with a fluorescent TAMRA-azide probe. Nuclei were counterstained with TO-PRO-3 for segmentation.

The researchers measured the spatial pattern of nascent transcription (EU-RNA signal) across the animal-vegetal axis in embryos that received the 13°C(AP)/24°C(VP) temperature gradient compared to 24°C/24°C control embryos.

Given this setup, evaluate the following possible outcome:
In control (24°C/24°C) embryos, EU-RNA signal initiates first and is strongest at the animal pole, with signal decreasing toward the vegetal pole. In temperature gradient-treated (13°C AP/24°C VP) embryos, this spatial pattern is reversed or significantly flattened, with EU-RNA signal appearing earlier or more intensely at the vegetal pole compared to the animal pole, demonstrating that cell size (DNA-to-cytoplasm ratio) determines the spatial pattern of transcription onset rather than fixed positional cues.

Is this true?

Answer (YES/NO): YES